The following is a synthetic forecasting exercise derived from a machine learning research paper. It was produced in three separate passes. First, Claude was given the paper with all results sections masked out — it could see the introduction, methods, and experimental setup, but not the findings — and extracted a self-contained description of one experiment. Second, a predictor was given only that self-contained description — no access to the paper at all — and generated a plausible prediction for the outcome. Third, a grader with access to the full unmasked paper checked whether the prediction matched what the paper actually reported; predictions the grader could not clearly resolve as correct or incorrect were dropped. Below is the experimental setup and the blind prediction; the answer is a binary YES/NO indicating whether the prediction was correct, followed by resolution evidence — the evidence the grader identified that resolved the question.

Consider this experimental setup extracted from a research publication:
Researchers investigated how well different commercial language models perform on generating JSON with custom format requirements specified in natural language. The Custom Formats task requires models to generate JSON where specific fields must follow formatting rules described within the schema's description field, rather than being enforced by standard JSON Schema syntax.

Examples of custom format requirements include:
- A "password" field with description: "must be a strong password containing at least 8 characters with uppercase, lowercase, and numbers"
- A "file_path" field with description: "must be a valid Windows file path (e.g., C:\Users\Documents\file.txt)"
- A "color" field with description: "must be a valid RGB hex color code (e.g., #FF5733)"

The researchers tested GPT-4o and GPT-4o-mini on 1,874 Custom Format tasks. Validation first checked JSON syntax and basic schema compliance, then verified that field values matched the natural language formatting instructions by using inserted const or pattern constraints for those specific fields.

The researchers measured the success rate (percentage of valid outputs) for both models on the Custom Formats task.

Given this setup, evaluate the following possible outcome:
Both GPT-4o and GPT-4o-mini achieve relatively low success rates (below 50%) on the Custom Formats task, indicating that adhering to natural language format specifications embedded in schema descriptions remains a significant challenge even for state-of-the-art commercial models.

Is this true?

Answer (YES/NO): NO